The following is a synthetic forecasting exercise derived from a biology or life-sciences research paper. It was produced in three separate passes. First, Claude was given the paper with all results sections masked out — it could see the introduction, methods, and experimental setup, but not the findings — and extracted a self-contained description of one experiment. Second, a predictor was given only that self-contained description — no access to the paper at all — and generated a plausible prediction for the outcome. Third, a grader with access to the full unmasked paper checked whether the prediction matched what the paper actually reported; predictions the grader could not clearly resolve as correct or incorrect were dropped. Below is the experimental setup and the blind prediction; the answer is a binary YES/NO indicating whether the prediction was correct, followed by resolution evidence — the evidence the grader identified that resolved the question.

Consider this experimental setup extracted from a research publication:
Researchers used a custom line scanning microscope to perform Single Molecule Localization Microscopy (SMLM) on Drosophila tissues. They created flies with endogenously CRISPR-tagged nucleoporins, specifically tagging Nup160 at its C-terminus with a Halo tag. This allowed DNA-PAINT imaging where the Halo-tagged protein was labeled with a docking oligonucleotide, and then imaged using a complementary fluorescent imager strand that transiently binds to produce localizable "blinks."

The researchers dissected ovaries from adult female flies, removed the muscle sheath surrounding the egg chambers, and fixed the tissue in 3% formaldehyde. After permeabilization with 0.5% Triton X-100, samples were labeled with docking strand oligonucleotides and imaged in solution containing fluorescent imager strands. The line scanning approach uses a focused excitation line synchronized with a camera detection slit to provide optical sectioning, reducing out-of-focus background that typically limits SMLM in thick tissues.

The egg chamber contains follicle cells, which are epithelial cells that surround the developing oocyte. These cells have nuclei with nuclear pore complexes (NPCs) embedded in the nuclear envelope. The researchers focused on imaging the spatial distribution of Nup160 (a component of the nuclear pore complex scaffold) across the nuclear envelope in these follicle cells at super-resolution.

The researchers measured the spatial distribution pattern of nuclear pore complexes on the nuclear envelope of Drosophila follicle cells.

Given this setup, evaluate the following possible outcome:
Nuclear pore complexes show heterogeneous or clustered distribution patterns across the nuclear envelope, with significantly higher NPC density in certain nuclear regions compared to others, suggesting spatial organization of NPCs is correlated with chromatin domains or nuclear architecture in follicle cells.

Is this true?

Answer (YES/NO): YES